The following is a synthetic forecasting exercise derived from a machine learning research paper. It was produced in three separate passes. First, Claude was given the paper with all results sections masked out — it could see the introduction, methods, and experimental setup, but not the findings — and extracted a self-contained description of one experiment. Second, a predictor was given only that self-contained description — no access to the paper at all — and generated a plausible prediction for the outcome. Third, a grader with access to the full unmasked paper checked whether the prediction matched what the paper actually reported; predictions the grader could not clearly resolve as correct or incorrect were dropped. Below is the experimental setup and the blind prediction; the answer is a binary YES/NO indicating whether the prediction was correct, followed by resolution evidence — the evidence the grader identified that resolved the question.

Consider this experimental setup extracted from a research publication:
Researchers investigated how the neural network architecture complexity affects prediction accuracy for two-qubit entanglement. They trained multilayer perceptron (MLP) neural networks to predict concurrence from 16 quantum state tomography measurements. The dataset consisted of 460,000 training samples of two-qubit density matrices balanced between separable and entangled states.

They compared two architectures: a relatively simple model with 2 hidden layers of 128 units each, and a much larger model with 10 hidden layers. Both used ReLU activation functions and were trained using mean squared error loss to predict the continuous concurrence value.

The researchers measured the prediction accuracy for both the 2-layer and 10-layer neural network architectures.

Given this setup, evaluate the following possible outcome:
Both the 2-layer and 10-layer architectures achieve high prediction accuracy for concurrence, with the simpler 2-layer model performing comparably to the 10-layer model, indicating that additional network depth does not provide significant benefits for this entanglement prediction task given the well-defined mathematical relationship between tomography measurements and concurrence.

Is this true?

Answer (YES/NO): YES